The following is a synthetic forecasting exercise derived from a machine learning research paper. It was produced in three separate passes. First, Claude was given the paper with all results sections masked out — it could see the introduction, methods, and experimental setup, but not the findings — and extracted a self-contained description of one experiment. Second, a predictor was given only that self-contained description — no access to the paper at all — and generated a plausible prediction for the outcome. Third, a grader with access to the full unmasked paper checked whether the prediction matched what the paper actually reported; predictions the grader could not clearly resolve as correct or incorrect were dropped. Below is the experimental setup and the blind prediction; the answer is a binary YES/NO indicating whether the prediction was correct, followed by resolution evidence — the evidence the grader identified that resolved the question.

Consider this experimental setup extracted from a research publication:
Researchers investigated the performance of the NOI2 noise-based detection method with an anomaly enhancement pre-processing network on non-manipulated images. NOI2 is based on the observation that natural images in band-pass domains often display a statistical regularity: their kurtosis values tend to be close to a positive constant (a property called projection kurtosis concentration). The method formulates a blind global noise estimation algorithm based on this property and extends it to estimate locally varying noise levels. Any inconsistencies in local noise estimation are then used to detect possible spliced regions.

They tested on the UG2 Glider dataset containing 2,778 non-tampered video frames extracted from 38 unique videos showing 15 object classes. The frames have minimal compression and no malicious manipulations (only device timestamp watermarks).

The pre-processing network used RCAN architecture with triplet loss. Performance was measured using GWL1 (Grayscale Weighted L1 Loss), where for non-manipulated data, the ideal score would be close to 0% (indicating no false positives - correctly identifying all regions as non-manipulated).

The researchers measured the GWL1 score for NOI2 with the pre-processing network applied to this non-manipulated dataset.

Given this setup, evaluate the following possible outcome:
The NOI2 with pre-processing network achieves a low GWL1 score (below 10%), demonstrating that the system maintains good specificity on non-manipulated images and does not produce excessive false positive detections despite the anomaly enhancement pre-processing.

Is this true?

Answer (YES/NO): YES